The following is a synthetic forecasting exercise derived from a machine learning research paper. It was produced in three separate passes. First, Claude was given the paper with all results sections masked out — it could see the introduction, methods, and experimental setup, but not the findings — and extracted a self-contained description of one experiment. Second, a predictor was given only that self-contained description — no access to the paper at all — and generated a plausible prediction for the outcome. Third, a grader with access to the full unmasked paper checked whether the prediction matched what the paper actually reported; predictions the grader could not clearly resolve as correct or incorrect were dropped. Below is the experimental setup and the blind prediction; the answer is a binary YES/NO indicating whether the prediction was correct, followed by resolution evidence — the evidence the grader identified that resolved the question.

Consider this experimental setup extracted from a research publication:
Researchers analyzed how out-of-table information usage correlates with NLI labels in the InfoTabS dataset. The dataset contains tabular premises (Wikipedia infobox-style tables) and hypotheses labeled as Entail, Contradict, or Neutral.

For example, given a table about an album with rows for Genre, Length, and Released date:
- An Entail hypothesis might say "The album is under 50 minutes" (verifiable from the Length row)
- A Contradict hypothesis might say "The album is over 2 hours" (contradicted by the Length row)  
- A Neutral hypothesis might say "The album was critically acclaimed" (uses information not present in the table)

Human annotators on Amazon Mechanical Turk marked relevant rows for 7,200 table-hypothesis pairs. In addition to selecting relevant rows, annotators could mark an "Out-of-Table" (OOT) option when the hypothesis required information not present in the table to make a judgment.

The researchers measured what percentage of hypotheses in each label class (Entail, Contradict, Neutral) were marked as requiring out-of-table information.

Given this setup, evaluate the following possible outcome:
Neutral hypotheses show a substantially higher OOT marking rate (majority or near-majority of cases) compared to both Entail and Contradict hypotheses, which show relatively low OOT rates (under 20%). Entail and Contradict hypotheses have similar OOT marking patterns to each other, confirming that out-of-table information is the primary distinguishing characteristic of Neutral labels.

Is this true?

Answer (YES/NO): YES